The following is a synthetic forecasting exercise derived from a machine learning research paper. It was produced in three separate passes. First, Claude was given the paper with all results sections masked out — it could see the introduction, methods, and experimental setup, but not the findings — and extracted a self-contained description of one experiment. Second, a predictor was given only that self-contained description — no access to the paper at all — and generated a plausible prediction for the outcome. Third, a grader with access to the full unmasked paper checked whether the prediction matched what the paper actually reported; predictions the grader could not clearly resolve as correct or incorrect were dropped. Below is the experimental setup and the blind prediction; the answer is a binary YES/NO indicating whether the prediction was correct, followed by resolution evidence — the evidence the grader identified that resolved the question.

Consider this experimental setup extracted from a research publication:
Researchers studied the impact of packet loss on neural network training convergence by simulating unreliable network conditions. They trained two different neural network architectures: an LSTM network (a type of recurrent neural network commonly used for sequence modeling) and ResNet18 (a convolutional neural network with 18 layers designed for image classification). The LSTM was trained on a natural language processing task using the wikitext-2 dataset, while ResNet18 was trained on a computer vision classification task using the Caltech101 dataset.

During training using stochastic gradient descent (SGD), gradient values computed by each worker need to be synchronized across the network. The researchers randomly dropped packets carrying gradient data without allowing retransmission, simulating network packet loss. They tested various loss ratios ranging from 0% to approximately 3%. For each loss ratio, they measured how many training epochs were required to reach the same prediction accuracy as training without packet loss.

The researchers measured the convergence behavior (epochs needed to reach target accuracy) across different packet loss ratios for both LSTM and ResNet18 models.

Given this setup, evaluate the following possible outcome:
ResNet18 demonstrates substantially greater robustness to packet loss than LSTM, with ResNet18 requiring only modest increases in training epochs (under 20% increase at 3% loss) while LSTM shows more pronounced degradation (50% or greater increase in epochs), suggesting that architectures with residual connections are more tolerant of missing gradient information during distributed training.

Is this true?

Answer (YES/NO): NO